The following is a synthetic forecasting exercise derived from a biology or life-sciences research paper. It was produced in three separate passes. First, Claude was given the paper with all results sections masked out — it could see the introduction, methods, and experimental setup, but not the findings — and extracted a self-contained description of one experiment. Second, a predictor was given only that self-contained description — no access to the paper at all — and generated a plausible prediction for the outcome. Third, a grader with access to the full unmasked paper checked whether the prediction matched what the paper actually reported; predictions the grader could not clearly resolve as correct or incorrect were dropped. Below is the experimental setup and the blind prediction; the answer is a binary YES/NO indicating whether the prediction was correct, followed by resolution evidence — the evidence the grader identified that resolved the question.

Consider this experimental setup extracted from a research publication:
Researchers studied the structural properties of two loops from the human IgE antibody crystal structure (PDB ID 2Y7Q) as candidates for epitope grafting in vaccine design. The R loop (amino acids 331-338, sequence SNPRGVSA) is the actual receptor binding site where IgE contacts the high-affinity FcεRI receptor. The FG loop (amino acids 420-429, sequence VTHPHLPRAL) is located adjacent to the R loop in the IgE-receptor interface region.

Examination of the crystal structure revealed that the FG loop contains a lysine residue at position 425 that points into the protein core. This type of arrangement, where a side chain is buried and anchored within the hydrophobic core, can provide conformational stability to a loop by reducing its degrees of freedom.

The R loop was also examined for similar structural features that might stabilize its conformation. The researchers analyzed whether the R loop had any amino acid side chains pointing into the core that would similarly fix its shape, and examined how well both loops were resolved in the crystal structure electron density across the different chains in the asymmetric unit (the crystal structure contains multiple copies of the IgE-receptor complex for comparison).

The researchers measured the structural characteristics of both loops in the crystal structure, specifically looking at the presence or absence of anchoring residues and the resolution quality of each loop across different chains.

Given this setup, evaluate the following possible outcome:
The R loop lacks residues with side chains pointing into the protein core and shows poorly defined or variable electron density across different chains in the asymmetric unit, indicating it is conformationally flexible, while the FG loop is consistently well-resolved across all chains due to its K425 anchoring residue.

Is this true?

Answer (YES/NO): YES